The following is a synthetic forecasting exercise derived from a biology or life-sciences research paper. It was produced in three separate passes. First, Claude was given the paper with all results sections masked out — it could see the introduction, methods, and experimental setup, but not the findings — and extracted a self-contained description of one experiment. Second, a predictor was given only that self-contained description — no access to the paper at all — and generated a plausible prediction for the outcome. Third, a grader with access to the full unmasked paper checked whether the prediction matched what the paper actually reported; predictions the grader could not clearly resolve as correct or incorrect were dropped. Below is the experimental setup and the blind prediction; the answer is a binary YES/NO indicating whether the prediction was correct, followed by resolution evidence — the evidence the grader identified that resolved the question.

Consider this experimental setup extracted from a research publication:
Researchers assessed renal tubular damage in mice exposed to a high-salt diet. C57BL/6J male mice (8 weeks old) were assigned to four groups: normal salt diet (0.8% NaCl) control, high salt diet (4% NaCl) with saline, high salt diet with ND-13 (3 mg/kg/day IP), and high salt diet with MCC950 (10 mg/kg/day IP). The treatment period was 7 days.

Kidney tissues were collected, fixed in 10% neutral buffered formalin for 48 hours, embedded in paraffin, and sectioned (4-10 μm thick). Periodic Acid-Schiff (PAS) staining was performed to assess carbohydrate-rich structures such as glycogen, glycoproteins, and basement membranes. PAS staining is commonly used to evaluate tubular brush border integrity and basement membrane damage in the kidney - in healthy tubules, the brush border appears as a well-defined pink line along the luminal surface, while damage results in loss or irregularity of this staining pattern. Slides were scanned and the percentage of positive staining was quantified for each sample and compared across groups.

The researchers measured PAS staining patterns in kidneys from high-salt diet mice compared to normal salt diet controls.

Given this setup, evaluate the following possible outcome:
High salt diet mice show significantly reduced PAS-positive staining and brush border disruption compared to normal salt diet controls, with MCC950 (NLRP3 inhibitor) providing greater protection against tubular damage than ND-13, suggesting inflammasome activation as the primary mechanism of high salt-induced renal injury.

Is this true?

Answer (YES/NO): NO